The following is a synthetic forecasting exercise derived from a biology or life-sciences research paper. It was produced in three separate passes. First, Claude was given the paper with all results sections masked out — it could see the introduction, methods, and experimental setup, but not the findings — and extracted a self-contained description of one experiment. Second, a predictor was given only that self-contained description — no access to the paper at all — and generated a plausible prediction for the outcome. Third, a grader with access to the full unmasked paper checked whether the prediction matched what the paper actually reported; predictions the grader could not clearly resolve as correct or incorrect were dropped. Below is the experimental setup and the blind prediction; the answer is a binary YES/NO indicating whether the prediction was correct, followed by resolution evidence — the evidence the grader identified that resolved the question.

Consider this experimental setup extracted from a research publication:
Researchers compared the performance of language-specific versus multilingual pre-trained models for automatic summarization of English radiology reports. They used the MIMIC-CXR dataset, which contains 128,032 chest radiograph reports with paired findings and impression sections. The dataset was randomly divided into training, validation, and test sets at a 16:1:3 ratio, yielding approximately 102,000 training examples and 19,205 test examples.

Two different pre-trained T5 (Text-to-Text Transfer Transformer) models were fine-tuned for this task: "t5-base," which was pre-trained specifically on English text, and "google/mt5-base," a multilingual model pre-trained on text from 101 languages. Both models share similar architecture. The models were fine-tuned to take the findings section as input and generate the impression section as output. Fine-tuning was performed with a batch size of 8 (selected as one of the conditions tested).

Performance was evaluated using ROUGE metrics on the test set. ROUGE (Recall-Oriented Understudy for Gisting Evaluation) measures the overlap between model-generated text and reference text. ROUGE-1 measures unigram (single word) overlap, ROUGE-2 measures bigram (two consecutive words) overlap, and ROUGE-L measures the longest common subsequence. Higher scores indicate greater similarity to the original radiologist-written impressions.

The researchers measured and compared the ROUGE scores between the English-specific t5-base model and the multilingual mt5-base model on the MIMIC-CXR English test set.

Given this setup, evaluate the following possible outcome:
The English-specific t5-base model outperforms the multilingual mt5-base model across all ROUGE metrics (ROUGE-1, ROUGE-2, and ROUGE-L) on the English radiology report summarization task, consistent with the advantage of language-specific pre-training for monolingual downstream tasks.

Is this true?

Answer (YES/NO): YES